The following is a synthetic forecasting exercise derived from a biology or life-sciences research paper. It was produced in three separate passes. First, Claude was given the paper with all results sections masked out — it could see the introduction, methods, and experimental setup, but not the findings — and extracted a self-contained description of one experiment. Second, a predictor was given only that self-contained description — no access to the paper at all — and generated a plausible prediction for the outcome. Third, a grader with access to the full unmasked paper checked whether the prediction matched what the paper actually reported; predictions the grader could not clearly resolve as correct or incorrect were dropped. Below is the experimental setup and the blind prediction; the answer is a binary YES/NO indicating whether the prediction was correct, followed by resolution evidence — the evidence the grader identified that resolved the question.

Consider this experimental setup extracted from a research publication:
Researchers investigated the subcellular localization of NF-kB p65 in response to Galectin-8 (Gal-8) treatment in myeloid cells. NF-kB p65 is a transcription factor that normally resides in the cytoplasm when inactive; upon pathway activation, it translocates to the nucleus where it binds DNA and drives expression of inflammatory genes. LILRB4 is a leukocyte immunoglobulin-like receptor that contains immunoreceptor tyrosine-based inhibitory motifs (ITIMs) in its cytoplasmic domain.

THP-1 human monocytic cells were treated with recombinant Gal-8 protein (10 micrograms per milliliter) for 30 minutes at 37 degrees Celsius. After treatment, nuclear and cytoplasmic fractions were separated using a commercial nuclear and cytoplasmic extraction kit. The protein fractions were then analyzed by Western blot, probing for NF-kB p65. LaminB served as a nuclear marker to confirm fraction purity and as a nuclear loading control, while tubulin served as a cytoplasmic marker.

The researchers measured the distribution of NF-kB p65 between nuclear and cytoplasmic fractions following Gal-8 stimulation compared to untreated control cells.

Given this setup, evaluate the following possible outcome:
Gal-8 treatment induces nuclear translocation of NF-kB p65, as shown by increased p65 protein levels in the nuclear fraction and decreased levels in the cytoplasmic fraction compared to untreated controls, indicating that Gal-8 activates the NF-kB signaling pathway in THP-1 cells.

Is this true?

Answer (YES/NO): NO